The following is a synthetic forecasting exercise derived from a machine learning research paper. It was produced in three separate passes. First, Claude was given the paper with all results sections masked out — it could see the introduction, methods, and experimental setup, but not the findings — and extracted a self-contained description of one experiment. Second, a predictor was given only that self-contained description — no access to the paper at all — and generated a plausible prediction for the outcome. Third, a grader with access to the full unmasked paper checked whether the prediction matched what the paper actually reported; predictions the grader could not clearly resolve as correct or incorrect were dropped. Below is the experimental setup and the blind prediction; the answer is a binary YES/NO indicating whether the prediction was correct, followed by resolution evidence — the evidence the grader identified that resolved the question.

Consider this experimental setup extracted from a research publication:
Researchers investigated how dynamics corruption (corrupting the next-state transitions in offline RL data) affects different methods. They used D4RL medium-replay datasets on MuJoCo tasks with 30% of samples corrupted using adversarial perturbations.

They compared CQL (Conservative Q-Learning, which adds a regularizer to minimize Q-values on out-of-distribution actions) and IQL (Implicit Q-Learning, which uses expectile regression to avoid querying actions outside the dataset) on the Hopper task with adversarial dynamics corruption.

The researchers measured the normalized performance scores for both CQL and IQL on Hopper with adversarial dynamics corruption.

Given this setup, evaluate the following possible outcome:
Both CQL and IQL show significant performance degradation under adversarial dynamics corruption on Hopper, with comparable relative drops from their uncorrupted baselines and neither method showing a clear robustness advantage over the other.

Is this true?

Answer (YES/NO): YES